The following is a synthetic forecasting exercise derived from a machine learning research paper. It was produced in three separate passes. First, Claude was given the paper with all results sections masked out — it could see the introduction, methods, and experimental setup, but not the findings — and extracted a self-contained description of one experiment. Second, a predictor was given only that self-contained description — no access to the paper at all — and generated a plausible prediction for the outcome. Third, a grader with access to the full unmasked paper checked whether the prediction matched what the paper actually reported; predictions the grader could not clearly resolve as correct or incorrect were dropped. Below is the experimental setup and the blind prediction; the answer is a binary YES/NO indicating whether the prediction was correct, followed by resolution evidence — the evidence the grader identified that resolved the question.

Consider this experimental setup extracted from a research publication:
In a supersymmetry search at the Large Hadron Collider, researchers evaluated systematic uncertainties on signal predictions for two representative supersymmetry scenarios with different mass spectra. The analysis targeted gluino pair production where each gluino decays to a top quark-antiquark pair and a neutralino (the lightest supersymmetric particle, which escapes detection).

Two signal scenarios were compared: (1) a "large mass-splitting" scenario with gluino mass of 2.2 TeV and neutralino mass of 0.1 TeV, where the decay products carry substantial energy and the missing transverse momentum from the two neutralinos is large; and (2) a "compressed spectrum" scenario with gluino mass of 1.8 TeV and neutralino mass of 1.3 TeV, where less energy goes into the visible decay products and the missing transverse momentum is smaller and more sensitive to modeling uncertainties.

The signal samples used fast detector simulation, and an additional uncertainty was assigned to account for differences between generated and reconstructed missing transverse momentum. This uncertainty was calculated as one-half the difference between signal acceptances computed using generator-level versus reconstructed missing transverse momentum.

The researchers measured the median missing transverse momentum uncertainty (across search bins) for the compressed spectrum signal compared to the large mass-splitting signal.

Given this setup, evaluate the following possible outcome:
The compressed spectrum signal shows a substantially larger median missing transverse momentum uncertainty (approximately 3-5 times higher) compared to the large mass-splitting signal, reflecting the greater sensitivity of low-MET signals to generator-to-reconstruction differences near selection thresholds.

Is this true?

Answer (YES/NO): YES